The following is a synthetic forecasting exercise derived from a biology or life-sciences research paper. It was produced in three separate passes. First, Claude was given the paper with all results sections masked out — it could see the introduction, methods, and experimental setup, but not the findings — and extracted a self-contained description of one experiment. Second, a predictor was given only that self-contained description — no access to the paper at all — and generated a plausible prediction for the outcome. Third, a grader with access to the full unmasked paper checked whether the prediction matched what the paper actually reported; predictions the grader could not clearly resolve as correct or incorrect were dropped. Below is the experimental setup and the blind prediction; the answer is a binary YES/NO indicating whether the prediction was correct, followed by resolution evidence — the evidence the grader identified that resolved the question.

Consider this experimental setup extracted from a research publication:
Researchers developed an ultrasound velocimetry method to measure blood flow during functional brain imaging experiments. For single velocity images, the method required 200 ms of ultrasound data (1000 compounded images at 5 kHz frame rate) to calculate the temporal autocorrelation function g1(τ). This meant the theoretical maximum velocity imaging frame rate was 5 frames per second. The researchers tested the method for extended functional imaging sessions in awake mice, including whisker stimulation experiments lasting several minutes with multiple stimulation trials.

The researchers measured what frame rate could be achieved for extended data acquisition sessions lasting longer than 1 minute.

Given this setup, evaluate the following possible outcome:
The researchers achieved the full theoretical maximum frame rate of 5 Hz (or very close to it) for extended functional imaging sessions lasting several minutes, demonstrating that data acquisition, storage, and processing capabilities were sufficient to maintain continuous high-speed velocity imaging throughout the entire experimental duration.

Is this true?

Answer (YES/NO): NO